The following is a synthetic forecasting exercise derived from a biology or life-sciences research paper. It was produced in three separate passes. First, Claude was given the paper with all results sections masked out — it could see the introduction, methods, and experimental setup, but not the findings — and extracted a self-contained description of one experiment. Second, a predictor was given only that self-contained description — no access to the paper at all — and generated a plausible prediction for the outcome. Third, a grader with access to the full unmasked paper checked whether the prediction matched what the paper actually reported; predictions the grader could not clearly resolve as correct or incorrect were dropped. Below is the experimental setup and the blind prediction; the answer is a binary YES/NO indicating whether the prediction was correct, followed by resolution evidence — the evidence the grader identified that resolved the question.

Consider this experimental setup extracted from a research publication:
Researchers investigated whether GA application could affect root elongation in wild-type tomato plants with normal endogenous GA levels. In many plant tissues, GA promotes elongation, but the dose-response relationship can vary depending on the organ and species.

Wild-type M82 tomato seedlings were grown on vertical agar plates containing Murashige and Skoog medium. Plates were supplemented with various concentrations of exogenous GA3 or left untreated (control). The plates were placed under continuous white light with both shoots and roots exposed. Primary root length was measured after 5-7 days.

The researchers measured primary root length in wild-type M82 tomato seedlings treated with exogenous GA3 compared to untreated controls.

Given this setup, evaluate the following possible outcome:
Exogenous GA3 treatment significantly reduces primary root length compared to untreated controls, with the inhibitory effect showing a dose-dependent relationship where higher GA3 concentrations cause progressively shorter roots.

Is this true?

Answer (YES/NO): NO